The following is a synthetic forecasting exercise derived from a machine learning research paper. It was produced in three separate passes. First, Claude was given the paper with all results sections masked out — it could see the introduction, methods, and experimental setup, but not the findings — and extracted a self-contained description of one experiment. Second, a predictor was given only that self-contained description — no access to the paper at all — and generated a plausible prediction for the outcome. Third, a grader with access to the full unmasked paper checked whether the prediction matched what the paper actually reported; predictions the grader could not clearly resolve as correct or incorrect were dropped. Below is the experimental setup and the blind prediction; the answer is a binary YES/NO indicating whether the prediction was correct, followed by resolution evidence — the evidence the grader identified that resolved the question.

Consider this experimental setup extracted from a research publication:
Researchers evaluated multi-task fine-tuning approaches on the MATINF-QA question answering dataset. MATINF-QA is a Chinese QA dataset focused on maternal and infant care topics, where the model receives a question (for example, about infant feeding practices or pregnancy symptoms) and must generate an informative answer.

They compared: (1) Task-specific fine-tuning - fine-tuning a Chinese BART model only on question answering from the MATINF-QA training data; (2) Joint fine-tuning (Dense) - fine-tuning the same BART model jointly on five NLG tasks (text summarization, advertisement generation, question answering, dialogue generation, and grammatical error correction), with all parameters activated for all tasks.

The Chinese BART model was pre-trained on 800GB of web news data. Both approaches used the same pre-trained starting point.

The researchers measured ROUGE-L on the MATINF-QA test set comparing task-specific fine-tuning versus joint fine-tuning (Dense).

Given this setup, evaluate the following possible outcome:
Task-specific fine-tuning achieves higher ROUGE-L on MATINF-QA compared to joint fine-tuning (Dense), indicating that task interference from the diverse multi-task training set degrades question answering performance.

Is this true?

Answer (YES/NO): YES